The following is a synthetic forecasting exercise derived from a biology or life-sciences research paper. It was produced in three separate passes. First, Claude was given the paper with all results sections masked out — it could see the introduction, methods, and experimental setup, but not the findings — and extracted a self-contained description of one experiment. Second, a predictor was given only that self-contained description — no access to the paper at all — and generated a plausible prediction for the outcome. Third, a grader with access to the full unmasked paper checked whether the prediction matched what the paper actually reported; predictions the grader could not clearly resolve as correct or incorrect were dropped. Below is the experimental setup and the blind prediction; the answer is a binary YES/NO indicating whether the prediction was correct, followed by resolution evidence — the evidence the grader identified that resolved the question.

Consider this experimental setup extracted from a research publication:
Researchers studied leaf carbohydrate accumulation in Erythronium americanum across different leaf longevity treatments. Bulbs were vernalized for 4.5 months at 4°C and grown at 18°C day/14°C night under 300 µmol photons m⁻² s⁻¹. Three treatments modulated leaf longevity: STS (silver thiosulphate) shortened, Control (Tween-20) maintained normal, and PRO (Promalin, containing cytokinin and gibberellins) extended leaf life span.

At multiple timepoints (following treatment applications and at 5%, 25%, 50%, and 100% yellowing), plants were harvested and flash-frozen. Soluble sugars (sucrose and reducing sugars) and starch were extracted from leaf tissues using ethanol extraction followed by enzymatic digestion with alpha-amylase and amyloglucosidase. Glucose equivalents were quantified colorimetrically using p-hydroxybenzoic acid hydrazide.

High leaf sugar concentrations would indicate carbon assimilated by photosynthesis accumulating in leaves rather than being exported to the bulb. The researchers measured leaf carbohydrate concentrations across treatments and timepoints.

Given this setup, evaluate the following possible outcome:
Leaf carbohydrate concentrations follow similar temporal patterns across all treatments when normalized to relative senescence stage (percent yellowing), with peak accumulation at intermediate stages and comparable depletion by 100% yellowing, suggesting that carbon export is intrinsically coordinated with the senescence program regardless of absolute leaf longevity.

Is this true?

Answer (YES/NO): NO